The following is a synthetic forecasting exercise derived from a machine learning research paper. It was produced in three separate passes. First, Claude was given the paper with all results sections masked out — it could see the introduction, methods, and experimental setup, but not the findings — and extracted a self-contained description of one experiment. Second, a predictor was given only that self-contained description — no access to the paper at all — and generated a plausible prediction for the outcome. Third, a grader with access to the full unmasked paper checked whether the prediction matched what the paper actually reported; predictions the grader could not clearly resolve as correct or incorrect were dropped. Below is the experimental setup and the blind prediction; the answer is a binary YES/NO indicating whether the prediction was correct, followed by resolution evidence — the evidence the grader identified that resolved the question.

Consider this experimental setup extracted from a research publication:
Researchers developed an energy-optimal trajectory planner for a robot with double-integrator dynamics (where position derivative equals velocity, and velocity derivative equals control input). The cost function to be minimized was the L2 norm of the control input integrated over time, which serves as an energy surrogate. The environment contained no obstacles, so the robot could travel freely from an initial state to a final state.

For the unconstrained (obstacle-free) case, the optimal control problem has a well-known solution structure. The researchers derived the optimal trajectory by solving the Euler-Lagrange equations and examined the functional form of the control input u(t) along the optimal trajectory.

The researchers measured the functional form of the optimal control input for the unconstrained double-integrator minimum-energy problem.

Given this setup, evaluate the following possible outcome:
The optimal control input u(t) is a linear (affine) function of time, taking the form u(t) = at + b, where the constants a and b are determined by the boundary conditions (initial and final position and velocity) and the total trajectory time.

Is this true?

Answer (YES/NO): YES